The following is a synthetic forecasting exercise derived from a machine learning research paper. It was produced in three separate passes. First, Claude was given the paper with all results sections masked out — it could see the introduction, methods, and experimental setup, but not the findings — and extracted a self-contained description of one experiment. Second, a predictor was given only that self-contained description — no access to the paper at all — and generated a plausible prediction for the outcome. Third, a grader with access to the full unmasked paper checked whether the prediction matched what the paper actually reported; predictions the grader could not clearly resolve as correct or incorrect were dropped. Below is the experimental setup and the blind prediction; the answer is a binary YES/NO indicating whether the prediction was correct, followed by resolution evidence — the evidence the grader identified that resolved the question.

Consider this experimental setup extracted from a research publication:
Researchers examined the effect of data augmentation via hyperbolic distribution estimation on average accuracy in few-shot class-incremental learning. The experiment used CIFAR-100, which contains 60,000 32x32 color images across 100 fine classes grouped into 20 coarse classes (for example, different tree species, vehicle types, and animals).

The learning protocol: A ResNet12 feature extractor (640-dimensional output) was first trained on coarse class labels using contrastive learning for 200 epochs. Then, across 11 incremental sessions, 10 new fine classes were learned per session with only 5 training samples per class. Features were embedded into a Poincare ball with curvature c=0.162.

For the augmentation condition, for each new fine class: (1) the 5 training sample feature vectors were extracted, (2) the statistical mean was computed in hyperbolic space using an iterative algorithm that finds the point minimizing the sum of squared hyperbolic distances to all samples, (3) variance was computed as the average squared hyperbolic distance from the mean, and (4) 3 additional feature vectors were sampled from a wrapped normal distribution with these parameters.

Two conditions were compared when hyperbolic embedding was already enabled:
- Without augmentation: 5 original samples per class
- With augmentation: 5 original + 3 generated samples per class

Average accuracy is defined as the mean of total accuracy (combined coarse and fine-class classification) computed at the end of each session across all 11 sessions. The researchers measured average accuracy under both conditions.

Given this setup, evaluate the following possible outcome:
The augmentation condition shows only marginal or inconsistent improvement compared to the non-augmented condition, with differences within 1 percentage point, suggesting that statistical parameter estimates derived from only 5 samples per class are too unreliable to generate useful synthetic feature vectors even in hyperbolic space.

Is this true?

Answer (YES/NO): NO